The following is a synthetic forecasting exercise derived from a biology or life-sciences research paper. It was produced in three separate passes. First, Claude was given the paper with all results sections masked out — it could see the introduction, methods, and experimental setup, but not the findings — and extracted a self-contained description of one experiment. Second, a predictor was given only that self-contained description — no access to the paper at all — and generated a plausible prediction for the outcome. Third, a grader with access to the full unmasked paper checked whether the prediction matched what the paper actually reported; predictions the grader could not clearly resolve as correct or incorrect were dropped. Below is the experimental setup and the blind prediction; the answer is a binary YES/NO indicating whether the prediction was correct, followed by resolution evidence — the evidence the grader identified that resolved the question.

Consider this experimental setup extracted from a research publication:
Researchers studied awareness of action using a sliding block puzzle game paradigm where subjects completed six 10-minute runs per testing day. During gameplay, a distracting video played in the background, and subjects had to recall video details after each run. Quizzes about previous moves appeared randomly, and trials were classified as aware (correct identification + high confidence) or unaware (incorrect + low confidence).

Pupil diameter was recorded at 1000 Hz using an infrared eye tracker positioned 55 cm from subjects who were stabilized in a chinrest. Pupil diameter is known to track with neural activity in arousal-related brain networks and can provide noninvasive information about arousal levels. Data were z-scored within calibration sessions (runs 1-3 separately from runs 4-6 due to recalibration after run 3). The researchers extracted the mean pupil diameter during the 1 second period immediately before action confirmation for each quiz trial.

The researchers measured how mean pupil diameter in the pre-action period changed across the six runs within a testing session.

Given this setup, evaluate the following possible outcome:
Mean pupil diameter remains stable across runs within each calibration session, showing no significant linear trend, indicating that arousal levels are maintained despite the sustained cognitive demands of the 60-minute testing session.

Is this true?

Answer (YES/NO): NO